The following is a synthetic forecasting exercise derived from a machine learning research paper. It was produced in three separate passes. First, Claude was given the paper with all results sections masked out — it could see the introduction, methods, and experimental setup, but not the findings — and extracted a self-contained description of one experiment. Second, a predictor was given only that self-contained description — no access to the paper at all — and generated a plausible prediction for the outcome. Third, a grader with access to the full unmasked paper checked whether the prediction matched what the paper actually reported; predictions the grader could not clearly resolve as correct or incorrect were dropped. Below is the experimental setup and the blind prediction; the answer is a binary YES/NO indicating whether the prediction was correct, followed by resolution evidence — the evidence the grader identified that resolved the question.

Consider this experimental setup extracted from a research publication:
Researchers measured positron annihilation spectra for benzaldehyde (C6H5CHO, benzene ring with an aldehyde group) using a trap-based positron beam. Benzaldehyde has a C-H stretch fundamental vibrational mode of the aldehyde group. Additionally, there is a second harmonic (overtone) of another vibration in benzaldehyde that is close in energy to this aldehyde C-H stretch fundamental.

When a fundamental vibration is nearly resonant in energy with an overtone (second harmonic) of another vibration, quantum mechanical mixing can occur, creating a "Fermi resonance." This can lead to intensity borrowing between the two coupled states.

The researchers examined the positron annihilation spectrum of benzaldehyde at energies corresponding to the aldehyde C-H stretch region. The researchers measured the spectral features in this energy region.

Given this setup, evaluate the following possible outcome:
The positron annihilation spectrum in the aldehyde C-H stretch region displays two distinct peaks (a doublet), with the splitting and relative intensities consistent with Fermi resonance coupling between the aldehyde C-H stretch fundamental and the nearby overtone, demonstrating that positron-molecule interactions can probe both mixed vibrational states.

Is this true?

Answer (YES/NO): NO